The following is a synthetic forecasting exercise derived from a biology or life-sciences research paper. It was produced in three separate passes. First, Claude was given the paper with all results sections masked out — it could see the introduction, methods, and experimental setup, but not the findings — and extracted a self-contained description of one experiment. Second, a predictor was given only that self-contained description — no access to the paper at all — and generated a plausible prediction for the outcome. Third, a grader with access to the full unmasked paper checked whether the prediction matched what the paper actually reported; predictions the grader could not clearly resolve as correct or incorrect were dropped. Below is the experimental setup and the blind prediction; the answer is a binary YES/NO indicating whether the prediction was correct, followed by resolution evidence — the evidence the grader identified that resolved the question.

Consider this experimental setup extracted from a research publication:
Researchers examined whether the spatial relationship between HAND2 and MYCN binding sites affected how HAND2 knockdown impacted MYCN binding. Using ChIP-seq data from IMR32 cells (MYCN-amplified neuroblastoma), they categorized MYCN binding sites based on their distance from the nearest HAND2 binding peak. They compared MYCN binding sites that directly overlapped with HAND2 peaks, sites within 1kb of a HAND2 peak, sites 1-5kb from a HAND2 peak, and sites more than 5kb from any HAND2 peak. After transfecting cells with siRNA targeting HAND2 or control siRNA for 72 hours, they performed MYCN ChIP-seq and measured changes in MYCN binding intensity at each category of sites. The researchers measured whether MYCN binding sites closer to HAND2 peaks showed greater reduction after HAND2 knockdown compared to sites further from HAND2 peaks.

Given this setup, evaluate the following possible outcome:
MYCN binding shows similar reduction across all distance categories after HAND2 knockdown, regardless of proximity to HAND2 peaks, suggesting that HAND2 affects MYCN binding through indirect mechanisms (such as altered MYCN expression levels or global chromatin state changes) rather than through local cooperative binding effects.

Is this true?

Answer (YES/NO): NO